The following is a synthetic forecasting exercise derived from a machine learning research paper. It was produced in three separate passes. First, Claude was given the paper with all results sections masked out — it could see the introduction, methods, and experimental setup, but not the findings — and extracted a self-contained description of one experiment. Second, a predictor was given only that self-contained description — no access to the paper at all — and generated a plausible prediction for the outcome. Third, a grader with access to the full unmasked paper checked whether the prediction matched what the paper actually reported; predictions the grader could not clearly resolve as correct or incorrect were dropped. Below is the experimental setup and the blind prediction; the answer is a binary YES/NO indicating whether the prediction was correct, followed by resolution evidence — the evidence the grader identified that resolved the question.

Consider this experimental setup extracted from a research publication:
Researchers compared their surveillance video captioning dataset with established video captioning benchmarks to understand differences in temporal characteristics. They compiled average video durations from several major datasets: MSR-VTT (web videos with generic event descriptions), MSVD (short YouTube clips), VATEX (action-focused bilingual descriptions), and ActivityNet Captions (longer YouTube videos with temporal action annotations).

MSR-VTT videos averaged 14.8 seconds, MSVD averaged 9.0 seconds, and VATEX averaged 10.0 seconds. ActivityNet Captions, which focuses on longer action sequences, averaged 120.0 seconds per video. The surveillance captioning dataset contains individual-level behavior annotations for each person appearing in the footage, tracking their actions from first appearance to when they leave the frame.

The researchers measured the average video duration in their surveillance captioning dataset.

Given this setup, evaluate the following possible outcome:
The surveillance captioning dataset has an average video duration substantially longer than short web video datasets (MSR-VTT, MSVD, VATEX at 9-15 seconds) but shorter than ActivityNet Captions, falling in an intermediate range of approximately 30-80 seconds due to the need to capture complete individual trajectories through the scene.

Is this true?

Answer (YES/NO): YES